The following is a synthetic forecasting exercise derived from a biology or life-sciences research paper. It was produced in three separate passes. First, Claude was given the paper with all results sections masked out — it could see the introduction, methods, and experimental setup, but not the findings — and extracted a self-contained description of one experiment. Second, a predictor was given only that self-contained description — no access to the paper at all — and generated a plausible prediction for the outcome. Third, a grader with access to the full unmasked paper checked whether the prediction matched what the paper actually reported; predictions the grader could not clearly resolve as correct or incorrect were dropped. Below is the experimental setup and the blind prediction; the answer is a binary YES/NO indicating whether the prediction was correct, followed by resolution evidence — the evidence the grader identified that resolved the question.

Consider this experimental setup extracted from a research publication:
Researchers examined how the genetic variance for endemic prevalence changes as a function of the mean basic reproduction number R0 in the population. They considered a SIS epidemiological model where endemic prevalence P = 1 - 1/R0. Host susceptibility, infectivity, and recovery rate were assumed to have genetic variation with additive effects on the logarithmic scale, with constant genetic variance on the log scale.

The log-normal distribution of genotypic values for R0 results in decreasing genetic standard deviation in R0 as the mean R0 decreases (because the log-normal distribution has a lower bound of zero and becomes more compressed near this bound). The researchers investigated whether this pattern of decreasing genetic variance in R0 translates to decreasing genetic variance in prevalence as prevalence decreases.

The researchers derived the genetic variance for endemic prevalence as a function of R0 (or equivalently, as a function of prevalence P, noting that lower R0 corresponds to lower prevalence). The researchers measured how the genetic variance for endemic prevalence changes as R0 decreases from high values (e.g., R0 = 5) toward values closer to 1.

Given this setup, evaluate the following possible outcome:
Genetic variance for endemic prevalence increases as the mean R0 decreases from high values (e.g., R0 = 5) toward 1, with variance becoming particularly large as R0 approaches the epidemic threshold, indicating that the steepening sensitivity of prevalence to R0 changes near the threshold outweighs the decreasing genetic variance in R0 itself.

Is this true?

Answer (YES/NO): YES